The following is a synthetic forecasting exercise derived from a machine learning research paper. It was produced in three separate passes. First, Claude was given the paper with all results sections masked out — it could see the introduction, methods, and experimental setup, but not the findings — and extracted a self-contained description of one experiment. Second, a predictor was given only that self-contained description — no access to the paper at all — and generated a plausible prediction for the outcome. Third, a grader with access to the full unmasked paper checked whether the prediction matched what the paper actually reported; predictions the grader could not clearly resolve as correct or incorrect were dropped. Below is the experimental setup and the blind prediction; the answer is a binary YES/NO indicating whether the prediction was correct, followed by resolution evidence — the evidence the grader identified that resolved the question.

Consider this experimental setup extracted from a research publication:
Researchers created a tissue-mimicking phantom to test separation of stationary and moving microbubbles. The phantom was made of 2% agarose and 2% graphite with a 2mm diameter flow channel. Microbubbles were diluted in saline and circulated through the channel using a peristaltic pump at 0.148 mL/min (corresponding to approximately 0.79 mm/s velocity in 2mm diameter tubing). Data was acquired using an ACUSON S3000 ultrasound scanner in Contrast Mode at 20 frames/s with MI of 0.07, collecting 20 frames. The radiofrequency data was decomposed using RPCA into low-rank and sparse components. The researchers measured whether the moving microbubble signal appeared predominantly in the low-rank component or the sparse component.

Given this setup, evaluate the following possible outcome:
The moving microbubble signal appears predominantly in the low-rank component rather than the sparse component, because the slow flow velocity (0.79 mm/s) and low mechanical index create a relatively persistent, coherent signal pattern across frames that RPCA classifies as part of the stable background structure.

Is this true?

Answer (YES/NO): NO